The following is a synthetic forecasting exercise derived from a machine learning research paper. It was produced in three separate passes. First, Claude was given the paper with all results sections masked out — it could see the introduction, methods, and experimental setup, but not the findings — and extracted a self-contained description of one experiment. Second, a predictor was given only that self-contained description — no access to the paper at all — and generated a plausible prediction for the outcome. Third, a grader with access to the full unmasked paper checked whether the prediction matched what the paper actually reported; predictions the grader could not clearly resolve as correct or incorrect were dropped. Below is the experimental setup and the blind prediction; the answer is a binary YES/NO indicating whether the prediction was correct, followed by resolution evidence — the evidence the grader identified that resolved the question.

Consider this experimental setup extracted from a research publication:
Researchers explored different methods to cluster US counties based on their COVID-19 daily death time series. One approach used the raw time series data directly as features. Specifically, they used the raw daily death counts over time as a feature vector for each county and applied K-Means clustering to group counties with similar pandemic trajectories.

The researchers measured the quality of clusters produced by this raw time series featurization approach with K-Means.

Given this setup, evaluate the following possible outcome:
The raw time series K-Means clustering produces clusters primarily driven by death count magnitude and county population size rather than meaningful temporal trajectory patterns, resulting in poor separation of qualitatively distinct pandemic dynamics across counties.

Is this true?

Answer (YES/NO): NO